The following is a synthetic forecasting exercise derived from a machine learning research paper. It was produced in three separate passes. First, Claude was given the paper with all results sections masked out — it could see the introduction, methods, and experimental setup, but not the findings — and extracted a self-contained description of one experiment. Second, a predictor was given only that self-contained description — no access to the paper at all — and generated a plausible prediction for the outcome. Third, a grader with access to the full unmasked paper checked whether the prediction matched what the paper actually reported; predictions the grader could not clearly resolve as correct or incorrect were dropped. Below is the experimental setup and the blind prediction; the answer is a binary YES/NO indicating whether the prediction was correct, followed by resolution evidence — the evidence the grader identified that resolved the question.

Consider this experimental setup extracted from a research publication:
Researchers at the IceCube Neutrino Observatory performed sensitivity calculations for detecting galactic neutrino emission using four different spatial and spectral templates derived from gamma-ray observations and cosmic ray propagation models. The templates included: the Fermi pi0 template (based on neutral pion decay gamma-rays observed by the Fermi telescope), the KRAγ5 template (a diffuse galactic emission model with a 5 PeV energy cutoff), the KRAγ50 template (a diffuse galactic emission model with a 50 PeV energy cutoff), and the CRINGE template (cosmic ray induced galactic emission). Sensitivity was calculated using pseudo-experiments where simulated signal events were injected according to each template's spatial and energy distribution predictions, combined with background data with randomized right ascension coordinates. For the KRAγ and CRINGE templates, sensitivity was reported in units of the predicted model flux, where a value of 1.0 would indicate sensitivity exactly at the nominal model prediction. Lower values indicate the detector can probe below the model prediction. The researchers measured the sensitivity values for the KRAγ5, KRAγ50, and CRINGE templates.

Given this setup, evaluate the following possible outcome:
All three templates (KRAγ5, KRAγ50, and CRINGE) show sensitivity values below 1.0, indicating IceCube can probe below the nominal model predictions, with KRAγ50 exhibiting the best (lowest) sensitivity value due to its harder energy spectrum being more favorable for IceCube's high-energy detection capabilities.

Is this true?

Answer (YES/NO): YES